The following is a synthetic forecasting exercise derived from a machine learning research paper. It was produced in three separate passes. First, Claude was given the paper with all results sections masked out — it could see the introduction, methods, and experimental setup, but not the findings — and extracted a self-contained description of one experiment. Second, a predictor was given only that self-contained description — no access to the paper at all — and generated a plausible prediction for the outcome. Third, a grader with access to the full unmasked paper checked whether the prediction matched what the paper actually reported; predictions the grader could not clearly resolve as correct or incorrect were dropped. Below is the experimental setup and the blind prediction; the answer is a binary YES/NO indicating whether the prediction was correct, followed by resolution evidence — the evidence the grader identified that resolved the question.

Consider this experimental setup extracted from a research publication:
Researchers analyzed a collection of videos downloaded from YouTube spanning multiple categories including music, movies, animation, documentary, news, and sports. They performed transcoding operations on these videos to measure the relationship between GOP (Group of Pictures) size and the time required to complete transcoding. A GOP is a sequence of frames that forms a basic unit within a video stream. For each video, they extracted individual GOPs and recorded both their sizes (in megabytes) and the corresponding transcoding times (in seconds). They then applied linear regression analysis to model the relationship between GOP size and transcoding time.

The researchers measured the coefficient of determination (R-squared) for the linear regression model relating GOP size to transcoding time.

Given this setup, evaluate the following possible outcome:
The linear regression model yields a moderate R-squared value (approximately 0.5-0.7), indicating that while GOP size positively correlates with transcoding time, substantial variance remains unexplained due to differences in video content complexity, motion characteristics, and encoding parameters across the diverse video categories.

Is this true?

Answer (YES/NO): YES